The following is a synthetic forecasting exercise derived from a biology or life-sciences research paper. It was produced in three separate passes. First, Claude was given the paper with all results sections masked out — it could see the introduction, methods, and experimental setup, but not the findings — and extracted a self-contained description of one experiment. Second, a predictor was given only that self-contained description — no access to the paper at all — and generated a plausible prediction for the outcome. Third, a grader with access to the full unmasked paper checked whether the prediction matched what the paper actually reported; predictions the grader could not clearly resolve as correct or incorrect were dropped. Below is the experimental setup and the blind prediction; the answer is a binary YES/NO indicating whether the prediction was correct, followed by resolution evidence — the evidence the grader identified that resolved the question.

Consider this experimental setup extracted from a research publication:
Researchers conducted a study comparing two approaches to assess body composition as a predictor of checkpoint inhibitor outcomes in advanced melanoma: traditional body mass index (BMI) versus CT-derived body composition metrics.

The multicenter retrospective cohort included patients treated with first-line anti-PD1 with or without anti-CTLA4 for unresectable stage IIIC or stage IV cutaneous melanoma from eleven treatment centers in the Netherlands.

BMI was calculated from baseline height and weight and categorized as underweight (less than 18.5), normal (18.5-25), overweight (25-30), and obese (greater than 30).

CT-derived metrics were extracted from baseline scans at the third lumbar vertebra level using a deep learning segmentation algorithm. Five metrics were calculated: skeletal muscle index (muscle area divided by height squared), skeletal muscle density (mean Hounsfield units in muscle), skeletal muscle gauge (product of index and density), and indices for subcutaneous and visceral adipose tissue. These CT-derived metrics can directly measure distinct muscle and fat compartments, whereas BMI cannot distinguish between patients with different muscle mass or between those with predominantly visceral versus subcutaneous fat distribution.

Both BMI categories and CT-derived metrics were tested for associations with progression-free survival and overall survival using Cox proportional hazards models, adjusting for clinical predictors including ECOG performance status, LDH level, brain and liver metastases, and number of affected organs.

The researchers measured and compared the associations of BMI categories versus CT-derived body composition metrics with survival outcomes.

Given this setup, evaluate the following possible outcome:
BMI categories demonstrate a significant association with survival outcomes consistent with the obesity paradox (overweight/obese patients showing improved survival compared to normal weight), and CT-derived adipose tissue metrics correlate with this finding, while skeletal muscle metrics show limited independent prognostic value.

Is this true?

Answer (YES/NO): NO